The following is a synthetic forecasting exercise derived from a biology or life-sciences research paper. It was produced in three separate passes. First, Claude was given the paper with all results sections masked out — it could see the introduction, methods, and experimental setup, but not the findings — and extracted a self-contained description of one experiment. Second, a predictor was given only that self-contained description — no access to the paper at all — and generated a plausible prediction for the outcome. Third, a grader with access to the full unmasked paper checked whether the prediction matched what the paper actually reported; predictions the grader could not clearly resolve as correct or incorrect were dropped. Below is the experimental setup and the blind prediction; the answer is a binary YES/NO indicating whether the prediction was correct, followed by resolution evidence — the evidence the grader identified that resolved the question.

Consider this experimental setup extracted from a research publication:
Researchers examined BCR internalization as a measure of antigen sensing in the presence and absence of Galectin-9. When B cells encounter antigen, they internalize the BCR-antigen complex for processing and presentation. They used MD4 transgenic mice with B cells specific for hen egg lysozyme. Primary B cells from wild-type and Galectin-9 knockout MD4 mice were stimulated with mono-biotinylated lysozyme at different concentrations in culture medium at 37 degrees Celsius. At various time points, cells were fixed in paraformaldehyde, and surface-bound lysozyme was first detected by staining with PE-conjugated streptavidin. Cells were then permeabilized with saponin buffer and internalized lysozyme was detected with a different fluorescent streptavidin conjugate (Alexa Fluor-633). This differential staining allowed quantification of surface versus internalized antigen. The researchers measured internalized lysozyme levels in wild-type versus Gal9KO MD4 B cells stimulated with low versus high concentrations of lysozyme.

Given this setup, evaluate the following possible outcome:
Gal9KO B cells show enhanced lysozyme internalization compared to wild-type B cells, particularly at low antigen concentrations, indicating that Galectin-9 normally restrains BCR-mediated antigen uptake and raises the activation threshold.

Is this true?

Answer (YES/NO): NO